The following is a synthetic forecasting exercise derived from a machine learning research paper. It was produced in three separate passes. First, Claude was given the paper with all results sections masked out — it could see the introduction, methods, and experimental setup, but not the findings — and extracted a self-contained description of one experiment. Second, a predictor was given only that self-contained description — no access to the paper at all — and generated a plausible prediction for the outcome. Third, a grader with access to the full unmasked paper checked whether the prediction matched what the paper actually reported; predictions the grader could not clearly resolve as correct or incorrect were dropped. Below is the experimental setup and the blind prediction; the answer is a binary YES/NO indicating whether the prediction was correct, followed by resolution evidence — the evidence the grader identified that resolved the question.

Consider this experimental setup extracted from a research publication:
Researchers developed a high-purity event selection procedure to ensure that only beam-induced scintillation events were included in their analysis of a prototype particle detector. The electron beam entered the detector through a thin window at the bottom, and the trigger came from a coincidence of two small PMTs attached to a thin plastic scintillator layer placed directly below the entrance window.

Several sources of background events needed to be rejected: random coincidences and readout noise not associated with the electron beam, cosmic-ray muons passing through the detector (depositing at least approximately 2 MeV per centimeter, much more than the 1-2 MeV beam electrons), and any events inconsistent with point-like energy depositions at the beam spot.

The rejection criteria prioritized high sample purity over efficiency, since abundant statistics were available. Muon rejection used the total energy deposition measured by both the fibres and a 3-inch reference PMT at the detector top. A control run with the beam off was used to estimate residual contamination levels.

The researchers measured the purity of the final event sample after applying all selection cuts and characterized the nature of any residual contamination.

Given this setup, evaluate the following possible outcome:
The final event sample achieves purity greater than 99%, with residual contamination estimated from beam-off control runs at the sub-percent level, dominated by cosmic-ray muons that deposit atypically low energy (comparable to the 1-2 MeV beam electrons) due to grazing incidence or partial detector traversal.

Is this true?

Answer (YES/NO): NO